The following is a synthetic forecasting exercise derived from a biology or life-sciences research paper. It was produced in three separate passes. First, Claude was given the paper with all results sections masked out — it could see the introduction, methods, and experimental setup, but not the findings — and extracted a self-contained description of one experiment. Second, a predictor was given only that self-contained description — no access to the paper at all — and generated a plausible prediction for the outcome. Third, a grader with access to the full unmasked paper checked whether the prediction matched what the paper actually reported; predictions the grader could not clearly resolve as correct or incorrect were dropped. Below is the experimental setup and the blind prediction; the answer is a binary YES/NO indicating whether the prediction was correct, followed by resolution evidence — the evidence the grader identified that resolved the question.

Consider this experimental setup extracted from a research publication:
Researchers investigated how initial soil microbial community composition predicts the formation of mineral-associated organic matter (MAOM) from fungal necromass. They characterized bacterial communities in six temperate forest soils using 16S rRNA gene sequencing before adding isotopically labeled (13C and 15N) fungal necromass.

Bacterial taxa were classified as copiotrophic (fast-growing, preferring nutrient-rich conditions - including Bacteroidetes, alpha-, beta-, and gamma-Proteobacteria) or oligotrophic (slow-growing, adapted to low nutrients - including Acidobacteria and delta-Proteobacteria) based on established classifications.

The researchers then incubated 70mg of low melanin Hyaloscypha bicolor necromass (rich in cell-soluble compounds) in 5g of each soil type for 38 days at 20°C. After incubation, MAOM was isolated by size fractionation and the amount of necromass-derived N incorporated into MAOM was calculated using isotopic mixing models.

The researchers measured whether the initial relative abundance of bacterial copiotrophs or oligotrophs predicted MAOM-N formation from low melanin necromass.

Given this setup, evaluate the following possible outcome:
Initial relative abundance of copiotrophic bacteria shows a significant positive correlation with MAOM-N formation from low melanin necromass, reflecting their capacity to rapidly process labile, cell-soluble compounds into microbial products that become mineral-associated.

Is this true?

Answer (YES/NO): NO